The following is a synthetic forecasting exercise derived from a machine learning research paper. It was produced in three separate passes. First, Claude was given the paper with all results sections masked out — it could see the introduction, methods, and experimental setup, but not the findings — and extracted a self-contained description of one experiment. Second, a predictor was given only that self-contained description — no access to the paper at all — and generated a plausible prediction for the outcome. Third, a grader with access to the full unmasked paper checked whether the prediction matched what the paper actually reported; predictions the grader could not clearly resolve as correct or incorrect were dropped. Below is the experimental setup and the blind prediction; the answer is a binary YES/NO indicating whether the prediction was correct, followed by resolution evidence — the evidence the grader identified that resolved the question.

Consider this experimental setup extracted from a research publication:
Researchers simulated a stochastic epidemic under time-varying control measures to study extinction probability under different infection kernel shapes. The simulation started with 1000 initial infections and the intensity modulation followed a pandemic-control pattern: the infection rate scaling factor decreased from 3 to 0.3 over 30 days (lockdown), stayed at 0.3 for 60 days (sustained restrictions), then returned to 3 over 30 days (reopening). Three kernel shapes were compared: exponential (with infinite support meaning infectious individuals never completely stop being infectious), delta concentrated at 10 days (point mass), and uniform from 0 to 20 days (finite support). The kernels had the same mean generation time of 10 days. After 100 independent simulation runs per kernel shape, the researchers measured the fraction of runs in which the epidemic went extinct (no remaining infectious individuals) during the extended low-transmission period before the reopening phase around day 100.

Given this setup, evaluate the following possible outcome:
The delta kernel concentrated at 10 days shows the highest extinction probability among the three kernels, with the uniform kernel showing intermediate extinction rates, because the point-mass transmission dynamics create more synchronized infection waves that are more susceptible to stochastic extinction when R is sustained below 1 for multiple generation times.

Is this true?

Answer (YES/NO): YES